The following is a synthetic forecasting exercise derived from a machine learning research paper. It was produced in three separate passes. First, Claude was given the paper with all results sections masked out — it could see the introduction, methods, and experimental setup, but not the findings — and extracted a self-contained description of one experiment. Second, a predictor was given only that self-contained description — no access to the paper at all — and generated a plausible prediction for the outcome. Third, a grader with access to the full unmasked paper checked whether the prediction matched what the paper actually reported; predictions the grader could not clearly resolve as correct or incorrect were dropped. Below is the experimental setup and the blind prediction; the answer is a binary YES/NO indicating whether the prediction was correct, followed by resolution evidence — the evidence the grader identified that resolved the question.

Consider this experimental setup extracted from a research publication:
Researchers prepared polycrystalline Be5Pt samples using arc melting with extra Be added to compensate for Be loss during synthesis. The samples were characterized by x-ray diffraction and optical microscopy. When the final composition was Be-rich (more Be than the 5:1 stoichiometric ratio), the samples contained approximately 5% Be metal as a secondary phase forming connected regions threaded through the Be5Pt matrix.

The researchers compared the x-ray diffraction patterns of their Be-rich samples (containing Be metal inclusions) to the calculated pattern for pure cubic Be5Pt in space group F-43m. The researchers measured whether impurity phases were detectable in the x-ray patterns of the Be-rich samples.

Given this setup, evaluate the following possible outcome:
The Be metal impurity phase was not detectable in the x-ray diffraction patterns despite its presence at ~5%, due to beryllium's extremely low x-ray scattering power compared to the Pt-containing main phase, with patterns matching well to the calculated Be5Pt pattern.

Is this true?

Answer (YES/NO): YES